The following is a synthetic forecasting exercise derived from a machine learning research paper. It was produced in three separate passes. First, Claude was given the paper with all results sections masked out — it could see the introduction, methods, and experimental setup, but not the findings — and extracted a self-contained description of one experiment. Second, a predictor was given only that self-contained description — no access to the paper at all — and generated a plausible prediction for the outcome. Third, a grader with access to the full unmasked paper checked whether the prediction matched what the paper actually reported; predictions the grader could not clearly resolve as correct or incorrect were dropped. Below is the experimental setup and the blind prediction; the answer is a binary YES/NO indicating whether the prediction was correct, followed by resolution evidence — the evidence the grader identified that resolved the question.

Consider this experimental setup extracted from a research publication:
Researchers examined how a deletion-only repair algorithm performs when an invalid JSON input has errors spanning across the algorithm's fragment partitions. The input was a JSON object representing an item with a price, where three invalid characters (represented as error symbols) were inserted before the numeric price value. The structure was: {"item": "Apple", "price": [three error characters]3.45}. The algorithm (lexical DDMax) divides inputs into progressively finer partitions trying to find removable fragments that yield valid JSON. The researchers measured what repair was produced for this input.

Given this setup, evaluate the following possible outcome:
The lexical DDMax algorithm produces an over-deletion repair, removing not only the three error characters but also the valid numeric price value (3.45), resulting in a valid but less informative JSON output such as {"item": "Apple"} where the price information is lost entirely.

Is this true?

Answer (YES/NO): NO